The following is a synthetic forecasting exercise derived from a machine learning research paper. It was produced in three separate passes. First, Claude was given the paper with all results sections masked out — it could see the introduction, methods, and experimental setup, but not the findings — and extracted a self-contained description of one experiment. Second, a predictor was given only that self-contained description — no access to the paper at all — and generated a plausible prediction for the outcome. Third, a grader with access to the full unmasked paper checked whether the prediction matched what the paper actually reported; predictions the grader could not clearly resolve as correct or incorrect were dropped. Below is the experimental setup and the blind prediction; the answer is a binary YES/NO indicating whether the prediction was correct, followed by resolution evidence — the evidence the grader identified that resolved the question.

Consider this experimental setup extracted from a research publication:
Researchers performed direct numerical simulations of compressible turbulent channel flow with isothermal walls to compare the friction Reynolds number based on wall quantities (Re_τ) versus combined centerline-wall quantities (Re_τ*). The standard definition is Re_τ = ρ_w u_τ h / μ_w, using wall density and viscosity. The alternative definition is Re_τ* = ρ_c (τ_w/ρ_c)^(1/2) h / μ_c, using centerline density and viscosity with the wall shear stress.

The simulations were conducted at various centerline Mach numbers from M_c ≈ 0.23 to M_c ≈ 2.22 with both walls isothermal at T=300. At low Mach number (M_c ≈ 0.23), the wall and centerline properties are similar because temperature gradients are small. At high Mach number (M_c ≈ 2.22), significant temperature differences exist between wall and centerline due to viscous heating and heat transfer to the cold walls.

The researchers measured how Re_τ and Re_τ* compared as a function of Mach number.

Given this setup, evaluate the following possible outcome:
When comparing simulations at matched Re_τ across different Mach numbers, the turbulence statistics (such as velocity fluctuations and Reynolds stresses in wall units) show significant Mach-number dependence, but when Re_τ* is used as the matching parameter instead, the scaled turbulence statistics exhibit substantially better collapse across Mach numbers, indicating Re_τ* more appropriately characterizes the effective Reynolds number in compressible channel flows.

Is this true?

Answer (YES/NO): NO